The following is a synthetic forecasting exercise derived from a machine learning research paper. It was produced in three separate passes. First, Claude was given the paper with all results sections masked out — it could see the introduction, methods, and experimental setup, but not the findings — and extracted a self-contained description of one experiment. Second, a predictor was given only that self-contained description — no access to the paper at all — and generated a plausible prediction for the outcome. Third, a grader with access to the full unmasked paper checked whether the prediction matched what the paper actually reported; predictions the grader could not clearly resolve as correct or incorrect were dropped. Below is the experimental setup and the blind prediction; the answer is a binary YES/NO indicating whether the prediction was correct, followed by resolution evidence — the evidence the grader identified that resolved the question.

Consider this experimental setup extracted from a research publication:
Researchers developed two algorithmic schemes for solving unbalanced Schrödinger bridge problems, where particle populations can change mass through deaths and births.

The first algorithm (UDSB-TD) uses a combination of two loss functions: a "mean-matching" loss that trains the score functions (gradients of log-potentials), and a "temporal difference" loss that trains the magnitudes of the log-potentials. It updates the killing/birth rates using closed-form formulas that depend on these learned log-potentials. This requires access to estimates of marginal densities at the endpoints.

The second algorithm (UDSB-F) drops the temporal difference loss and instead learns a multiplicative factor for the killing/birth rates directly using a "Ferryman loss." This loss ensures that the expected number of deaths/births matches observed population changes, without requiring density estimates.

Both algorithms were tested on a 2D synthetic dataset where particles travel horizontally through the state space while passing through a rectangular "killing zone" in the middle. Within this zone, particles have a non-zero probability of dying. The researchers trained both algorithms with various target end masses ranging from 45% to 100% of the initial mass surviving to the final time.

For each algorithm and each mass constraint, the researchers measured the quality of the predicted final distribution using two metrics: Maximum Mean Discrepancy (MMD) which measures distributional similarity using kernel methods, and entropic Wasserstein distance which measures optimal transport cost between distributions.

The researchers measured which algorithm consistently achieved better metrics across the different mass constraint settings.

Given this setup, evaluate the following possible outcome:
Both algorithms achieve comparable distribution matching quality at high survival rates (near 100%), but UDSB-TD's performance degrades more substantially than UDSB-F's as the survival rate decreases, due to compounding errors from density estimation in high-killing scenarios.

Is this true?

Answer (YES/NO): NO